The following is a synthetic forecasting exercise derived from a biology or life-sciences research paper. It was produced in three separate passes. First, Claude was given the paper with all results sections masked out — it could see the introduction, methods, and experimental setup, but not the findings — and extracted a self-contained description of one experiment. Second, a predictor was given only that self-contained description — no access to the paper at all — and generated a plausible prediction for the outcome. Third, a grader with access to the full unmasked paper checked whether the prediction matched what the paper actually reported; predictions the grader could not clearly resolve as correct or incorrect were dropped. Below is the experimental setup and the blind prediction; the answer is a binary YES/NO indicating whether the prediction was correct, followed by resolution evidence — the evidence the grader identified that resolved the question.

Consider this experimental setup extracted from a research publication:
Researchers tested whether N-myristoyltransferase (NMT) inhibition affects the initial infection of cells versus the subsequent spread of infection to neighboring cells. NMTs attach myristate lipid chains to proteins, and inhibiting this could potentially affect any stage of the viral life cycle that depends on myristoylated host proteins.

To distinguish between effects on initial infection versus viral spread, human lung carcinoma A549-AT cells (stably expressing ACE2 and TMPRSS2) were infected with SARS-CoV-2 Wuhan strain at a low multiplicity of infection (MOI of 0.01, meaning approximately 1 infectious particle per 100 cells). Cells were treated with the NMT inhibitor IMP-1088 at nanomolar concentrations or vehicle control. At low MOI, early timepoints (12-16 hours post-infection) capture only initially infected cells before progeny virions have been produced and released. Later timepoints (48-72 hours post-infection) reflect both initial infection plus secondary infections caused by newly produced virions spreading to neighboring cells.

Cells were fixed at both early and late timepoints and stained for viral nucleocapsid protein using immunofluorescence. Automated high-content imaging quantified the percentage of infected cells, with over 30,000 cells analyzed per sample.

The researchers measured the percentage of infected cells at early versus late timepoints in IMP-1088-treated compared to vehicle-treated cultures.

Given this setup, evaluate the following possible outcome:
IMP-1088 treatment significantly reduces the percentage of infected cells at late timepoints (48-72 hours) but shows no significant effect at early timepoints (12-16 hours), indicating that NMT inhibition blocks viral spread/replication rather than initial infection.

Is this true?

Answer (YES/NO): YES